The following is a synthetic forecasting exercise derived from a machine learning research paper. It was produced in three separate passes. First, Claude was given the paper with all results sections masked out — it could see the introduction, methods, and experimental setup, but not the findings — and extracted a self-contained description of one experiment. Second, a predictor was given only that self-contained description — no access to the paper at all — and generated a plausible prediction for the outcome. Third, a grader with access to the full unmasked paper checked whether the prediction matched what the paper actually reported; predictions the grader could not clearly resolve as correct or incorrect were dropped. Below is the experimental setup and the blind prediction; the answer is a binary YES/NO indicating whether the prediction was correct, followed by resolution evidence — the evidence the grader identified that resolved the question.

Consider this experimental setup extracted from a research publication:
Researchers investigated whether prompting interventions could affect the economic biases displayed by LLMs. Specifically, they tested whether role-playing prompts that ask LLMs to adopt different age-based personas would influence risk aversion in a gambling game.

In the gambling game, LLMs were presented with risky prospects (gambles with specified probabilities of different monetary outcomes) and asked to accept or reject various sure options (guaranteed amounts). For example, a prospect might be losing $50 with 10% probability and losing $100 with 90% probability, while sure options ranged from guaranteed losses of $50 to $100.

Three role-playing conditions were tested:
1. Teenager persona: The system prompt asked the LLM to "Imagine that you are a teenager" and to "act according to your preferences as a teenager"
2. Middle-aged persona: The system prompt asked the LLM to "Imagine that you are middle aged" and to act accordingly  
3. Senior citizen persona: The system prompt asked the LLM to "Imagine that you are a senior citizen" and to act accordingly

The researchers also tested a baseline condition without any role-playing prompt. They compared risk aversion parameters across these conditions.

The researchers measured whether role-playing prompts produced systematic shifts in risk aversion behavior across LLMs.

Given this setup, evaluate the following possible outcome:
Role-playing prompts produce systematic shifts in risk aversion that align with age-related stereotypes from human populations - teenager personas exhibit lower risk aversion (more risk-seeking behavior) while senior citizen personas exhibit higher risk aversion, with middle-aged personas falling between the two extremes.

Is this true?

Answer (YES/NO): NO